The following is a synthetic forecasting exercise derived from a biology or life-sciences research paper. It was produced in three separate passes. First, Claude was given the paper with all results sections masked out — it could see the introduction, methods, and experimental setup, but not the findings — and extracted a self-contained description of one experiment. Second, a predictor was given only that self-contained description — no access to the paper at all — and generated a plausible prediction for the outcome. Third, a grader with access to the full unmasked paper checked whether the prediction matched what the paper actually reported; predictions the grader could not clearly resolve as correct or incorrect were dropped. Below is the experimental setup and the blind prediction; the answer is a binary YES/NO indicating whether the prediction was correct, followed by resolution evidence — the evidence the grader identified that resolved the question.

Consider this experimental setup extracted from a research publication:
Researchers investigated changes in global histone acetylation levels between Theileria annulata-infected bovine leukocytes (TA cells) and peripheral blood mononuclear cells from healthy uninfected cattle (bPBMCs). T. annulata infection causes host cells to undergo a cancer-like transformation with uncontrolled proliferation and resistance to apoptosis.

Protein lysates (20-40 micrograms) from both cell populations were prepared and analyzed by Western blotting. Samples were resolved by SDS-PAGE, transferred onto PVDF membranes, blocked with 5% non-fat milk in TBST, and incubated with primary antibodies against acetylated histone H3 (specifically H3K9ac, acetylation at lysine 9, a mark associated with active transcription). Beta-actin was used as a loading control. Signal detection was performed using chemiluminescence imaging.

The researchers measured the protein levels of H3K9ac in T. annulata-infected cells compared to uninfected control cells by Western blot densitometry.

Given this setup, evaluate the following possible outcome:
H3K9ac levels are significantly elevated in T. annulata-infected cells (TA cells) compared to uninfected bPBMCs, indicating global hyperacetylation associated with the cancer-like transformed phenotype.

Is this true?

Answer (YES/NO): YES